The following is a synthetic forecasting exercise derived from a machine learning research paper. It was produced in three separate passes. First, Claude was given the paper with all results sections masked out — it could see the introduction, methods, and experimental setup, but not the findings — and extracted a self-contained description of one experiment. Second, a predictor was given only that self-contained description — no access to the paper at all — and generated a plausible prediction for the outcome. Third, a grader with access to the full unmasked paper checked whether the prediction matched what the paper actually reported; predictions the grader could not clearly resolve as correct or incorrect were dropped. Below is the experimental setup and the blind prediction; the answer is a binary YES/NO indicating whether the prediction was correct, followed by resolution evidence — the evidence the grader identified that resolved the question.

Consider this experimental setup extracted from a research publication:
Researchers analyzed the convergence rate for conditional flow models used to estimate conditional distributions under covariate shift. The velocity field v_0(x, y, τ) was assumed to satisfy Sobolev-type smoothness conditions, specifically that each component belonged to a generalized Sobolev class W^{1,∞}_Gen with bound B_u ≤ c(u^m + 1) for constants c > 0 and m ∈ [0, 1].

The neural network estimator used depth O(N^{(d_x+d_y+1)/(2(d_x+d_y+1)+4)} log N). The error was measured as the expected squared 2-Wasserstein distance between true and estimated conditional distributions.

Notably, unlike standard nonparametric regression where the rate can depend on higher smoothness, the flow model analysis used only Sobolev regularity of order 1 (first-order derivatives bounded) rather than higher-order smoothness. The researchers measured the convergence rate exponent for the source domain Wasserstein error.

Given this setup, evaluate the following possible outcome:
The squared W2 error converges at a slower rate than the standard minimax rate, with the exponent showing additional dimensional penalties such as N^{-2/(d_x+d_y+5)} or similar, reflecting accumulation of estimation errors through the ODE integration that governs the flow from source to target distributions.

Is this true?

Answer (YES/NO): NO